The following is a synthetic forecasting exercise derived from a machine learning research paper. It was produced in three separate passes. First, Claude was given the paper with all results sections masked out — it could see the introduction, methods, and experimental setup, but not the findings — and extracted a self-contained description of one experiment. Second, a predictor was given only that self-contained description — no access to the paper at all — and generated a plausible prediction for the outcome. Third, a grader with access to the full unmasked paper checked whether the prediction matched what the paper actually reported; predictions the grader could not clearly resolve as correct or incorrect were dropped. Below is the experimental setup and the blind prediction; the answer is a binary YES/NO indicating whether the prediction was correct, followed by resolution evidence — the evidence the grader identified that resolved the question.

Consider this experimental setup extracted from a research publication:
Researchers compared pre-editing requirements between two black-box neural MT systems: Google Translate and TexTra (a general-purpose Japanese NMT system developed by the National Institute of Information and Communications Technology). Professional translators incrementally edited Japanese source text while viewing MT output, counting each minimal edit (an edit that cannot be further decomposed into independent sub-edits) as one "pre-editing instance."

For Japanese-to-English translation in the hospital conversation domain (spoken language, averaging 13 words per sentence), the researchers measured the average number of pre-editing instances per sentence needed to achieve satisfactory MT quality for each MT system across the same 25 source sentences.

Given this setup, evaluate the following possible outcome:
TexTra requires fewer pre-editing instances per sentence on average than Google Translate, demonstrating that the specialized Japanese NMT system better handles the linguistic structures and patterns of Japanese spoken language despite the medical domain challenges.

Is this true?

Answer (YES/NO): YES